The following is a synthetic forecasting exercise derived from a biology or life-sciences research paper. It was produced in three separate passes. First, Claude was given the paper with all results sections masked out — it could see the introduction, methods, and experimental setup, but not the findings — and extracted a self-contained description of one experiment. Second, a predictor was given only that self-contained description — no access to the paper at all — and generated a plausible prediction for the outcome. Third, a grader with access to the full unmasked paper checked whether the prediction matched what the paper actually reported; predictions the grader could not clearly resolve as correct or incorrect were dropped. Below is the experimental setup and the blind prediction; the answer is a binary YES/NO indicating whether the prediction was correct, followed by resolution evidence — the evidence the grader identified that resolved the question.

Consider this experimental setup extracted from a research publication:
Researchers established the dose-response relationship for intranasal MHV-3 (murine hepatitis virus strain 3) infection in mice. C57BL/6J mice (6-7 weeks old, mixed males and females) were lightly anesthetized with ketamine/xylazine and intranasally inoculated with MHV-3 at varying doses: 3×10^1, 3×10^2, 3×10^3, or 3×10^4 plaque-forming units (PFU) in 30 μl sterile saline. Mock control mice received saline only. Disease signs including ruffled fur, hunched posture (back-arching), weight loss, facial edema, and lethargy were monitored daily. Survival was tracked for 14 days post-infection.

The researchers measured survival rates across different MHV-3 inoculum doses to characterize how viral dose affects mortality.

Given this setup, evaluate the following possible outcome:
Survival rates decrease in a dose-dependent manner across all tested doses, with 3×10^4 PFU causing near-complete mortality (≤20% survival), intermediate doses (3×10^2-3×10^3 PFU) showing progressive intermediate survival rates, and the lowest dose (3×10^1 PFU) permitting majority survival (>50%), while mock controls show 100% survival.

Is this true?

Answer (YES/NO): NO